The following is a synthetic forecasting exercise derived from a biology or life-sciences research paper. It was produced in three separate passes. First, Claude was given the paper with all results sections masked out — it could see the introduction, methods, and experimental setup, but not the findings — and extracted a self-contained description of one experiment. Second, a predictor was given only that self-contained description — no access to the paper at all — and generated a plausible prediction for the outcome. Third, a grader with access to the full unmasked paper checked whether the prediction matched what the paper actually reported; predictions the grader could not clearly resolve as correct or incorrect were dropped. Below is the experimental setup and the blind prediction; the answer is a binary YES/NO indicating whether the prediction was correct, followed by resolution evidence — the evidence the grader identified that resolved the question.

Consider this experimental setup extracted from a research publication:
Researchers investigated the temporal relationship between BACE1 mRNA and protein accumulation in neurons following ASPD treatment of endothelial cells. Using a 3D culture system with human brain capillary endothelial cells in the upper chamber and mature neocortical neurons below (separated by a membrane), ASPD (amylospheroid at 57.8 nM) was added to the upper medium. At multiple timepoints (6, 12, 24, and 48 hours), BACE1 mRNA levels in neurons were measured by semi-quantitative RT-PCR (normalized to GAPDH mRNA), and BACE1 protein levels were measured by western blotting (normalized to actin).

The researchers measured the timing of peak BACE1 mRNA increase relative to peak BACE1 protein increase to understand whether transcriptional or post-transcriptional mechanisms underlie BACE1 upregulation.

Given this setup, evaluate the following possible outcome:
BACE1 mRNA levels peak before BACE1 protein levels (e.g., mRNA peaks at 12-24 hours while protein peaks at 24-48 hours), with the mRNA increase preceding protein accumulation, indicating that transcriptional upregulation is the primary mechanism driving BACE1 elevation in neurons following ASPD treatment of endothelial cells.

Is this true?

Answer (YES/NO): YES